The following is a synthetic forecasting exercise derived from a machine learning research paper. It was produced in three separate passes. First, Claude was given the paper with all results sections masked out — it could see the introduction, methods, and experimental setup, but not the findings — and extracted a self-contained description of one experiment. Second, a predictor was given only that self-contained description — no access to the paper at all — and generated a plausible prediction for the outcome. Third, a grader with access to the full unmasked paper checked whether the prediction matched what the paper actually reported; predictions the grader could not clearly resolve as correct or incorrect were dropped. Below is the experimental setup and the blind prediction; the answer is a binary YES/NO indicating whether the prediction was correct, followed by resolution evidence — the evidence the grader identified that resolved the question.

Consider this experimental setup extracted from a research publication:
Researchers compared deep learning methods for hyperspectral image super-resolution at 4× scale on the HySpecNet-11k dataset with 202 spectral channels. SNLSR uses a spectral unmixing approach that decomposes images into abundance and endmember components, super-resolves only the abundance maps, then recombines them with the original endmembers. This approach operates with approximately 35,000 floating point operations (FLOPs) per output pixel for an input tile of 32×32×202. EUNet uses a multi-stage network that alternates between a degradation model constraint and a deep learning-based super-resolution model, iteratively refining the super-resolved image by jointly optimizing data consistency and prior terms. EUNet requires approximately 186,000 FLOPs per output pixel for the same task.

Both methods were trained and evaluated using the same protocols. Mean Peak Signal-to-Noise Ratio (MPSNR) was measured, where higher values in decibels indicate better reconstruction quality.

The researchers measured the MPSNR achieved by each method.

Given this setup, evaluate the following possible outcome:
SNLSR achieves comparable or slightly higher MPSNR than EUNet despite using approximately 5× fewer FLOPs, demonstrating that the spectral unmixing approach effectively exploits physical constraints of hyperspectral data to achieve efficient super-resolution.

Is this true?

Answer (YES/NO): YES